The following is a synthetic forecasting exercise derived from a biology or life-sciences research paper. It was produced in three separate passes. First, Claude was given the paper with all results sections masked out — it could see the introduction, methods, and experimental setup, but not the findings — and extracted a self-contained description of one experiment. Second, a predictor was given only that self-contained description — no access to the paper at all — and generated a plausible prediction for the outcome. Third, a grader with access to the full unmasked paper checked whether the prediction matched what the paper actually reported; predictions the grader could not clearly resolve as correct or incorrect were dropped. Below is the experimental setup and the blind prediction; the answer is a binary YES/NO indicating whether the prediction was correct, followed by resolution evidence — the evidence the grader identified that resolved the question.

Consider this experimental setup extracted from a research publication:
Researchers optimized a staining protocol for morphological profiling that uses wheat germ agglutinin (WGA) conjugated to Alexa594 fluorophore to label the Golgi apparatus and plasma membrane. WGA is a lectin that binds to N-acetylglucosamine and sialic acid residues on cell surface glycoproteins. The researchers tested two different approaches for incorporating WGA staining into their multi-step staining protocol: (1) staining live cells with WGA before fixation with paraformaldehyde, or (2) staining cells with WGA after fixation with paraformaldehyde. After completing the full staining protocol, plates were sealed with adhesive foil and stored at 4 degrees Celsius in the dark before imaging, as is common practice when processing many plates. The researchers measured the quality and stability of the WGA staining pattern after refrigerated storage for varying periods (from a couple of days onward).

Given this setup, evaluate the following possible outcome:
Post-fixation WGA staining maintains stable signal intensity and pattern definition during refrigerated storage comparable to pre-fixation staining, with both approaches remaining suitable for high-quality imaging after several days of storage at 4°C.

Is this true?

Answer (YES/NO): NO